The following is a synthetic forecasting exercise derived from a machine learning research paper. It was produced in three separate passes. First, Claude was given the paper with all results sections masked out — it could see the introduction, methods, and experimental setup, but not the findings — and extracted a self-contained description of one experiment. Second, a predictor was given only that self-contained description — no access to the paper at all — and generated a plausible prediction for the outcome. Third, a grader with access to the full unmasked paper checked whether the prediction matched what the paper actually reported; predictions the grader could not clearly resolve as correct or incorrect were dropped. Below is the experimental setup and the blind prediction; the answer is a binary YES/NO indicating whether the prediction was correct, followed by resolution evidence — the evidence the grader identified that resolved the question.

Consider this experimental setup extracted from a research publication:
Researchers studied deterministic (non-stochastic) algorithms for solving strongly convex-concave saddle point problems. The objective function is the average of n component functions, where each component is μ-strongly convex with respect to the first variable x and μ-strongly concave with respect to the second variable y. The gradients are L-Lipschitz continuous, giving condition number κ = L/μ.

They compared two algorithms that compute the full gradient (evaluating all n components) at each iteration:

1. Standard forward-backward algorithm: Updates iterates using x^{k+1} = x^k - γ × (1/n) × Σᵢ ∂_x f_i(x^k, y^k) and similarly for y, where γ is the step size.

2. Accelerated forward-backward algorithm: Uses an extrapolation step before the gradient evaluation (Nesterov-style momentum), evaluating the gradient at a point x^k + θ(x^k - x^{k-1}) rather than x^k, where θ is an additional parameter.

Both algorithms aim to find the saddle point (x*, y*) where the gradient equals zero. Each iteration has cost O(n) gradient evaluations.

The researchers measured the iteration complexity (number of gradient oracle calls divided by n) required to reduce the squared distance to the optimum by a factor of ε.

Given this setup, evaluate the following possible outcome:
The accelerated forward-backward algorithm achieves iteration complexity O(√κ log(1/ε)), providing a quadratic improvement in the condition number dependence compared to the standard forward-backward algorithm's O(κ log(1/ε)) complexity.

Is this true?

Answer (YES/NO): NO